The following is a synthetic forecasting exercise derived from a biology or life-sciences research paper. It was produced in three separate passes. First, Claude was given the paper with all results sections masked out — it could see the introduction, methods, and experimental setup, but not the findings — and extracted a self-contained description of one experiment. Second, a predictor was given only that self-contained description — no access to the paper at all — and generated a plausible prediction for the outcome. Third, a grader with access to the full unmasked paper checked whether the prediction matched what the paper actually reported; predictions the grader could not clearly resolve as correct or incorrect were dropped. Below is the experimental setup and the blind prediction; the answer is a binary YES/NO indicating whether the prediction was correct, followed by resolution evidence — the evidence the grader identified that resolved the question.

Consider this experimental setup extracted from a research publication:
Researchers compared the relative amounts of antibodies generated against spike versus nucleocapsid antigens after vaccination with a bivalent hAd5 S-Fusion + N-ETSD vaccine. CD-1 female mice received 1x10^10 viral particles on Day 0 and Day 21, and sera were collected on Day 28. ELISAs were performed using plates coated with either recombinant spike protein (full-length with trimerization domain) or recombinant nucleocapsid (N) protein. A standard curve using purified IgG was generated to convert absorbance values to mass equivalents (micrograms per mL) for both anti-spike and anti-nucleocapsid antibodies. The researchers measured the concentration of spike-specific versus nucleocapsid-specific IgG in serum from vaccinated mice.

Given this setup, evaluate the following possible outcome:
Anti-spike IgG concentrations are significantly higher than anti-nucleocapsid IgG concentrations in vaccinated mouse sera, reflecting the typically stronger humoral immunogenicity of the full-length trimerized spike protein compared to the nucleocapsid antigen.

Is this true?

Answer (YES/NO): NO